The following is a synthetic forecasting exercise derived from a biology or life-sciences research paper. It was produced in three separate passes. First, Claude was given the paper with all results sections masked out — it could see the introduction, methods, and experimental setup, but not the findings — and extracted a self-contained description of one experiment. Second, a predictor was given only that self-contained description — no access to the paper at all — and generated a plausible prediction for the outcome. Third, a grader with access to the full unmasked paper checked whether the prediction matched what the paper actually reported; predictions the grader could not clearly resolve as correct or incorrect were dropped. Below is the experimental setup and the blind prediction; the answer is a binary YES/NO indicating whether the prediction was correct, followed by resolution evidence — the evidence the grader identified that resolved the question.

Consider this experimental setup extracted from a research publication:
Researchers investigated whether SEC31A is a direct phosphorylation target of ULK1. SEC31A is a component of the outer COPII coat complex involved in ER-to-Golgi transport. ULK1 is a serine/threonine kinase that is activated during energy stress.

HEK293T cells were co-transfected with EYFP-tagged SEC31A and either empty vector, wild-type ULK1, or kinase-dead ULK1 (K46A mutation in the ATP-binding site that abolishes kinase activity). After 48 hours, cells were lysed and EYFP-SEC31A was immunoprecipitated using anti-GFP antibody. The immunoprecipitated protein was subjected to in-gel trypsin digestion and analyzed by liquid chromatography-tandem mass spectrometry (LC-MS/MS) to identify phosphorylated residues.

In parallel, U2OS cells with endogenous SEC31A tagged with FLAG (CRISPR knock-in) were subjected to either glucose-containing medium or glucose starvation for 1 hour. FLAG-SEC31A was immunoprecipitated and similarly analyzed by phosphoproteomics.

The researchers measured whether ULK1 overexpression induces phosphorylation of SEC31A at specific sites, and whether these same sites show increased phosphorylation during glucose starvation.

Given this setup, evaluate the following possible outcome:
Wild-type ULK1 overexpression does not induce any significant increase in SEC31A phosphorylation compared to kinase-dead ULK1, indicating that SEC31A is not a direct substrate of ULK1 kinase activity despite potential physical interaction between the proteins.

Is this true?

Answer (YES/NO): NO